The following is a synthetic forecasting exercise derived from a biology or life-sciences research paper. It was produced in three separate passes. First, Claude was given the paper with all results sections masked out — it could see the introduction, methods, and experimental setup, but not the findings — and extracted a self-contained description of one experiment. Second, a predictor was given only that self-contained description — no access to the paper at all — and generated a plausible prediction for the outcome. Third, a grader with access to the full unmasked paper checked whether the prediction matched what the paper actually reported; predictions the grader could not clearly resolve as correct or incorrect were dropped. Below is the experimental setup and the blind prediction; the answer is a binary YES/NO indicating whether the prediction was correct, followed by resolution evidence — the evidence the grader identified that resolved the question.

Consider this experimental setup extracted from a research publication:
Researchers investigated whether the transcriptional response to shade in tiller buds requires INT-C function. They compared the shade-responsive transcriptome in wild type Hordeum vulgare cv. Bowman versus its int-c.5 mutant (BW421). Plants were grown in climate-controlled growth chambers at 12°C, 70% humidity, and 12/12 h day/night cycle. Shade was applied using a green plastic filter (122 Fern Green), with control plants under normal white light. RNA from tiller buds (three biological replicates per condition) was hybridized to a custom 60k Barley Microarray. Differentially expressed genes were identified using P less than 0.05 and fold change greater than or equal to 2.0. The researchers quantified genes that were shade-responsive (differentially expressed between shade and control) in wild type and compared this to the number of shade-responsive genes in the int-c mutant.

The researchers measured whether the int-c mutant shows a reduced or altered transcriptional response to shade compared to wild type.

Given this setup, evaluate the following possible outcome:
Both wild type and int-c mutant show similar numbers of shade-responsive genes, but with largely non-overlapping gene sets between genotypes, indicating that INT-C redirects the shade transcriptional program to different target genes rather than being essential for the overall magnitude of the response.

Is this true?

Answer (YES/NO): NO